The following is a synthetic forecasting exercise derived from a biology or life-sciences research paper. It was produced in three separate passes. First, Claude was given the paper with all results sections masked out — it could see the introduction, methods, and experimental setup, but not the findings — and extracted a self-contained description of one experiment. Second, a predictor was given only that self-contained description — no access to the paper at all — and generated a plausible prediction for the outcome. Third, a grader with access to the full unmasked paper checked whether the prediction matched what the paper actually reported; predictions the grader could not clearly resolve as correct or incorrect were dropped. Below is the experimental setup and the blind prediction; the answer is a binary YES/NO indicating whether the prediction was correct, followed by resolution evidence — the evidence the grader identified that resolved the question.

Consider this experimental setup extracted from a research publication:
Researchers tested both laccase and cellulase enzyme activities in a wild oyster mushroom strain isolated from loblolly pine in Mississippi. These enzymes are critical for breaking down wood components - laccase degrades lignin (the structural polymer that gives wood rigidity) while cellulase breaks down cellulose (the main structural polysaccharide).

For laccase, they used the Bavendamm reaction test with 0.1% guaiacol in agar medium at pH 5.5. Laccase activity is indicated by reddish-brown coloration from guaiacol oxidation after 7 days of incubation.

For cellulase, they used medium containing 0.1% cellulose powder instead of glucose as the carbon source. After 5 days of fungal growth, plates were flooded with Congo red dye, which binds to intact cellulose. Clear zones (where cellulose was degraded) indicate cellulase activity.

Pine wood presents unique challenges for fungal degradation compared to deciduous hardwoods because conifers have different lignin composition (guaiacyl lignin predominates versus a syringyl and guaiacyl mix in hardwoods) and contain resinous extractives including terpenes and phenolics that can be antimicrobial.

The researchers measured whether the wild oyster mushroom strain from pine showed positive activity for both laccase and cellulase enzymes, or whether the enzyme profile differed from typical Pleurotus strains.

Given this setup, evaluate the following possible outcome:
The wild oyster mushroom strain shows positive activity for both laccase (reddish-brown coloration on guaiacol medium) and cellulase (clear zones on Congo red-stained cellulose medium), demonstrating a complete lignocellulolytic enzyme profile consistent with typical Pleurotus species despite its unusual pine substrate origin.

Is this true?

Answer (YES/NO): YES